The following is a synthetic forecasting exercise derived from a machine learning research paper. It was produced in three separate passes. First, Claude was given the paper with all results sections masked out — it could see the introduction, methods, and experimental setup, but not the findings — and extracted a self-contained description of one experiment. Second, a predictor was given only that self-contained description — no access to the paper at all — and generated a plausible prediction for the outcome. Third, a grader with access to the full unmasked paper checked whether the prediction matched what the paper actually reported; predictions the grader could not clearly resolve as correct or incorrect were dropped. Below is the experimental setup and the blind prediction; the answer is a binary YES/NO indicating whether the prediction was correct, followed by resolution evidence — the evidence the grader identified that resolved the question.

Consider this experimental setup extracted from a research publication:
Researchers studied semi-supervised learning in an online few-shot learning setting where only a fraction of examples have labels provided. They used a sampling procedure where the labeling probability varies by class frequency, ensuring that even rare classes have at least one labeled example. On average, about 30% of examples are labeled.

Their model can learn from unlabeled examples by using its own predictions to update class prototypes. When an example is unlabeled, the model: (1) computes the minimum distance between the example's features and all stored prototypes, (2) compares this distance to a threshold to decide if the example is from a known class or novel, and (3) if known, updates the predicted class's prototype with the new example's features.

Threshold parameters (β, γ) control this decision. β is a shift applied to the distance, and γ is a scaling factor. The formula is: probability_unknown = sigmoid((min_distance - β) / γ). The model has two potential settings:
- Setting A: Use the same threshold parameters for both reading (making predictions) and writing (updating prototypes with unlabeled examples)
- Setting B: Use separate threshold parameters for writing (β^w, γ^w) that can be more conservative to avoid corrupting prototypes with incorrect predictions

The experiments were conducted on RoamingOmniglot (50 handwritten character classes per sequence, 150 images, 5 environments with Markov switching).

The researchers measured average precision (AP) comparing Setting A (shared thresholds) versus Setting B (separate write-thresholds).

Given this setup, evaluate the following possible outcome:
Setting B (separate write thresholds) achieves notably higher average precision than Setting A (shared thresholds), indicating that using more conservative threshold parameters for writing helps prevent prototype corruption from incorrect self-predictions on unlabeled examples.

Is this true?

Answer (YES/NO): YES